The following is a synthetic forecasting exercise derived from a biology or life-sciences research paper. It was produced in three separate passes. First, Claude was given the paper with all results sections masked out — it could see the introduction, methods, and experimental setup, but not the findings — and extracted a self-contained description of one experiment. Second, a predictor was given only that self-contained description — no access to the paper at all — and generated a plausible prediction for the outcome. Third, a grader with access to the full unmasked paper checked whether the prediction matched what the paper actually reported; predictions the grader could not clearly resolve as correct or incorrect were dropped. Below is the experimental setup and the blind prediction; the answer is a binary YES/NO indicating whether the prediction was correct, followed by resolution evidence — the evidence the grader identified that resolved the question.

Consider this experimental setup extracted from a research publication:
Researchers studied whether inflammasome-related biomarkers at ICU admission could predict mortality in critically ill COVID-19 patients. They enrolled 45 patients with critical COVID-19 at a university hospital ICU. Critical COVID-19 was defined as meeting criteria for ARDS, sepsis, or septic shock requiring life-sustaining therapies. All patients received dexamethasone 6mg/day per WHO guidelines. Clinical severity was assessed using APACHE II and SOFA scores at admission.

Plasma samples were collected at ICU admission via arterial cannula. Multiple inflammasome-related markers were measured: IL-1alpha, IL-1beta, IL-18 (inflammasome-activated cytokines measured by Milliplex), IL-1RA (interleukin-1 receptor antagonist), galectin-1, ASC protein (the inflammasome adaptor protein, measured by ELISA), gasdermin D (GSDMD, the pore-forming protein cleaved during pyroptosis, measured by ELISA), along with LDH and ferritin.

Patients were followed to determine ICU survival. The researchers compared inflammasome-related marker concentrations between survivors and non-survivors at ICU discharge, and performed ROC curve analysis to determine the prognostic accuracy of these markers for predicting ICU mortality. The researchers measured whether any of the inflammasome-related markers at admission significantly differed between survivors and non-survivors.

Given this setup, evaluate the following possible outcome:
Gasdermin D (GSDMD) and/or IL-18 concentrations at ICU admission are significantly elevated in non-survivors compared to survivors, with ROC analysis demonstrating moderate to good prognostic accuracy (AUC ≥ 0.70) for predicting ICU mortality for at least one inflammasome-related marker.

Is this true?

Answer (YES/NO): NO